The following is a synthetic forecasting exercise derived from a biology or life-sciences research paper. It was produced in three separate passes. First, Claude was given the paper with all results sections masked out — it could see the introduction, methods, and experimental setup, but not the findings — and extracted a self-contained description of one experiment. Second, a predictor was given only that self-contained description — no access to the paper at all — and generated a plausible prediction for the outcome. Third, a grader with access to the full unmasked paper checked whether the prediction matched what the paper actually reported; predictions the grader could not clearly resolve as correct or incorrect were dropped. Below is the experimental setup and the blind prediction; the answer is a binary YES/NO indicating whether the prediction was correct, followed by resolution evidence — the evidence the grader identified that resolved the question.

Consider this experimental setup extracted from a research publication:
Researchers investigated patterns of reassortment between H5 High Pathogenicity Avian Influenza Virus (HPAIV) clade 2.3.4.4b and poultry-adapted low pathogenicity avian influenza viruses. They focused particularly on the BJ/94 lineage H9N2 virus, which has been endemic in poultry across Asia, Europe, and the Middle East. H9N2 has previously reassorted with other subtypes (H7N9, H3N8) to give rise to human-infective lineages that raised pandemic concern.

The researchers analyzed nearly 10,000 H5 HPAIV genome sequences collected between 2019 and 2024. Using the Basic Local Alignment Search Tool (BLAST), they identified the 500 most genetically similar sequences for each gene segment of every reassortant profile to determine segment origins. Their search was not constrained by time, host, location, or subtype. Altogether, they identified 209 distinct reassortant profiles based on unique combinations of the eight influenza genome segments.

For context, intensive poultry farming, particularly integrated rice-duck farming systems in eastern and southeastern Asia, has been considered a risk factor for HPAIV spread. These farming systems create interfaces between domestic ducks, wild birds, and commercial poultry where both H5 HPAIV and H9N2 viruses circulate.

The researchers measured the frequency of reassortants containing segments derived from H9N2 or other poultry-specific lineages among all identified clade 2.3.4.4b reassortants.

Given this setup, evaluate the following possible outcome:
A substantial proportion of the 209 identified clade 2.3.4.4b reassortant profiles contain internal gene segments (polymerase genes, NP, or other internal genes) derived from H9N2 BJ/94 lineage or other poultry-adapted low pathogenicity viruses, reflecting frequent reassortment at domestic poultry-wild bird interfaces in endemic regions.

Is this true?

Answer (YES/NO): NO